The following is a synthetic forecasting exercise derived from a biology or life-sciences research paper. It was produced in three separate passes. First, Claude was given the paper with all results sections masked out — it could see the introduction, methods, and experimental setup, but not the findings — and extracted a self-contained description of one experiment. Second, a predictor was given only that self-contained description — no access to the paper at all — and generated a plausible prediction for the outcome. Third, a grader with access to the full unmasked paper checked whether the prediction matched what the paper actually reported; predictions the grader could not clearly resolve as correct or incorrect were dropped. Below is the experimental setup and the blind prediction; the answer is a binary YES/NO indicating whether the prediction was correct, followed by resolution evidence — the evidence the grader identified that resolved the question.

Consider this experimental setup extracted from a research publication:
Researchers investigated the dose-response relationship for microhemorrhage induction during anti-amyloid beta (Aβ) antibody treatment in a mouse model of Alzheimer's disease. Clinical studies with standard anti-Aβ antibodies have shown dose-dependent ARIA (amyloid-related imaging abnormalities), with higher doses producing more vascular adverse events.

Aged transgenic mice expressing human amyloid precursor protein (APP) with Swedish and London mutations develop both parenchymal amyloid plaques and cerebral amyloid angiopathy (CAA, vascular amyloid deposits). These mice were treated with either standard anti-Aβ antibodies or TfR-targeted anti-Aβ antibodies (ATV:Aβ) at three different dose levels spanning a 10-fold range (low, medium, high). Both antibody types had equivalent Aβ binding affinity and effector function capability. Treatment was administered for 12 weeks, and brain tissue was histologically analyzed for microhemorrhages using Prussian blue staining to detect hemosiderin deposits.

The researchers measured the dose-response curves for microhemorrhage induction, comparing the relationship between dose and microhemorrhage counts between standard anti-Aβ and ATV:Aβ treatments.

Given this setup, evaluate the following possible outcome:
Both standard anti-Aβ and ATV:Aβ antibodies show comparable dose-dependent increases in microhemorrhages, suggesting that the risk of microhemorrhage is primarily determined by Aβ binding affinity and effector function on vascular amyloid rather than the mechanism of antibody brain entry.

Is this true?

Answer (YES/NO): NO